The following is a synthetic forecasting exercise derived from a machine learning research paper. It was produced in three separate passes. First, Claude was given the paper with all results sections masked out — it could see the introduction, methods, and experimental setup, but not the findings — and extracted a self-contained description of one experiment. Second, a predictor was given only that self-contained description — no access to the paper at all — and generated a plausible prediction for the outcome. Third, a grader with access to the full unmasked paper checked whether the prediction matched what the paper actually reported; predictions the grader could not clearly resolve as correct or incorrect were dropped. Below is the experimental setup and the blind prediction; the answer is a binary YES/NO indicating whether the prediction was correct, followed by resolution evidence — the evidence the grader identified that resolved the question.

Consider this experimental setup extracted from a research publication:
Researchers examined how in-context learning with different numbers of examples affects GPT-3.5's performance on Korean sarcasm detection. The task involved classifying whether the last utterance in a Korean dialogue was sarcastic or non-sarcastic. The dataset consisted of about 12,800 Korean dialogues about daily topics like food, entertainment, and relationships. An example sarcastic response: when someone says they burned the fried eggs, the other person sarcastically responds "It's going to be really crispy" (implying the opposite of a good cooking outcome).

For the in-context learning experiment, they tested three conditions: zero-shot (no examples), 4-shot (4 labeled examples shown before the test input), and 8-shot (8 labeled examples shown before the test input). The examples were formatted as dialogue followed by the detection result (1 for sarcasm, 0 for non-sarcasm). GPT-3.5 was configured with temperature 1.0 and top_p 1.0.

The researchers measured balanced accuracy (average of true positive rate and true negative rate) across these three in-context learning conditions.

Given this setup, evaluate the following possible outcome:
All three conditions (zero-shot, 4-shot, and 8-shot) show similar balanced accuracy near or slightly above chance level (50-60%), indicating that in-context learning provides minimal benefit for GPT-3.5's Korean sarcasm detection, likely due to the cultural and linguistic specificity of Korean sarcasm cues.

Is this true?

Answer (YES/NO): NO